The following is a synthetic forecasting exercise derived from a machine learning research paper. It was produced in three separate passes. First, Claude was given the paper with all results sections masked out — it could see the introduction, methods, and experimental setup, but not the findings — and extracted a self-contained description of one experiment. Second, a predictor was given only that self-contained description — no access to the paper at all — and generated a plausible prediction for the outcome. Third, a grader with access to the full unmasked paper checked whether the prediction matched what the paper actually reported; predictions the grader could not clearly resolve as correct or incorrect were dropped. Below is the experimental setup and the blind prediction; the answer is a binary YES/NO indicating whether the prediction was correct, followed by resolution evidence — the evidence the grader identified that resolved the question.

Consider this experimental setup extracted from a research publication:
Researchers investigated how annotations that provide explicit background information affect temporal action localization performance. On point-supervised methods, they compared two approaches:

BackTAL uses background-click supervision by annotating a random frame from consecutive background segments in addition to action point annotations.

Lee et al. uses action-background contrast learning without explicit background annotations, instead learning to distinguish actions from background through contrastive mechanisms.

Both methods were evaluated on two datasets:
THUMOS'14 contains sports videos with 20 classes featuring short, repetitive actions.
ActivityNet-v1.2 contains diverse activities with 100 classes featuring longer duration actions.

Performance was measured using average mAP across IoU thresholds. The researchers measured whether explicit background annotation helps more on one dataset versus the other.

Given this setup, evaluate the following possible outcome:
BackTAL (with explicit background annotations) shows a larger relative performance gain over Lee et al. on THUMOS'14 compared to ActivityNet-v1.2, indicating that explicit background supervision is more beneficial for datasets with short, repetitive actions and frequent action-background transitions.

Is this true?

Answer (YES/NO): NO